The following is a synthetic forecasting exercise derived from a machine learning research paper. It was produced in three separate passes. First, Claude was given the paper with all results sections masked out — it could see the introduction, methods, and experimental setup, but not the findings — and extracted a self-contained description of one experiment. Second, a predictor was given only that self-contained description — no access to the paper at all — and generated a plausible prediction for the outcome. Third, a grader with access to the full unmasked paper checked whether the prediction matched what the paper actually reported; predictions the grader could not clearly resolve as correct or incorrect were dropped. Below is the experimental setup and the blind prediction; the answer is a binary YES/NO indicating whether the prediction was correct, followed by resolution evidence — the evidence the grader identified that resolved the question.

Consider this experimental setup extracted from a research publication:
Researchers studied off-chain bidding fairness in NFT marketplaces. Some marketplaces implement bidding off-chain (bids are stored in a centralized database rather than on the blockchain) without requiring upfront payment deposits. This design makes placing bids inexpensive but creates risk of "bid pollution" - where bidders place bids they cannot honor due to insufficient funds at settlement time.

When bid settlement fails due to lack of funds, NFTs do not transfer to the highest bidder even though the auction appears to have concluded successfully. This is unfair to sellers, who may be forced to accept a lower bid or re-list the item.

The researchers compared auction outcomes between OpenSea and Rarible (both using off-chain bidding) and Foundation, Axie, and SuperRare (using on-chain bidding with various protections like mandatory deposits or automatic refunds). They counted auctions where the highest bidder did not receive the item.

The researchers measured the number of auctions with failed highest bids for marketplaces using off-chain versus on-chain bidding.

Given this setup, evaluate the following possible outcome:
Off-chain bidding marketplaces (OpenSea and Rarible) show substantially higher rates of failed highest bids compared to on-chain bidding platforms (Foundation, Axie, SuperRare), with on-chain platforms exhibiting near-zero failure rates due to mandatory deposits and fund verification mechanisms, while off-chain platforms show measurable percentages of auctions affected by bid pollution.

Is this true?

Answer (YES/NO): YES